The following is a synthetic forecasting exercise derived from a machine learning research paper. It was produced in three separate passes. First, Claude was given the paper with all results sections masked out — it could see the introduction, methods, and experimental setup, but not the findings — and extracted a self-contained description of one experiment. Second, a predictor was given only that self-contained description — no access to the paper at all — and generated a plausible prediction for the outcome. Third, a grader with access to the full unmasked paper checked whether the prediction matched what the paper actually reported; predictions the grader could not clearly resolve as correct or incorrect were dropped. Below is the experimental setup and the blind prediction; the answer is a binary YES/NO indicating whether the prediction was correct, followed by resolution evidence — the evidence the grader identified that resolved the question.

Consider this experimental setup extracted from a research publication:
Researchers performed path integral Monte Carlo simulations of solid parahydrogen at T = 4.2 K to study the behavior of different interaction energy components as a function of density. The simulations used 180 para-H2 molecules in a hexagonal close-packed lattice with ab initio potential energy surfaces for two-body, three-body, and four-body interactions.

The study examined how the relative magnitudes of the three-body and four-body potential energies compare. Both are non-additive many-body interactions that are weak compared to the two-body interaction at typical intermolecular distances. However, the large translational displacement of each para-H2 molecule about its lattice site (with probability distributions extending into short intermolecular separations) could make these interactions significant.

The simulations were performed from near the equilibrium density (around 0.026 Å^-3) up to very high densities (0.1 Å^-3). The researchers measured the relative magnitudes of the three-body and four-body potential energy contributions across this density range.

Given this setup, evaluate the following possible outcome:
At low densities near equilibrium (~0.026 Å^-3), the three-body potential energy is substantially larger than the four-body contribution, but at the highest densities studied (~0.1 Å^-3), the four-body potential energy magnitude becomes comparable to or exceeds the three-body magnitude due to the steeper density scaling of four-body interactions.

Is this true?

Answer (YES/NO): NO